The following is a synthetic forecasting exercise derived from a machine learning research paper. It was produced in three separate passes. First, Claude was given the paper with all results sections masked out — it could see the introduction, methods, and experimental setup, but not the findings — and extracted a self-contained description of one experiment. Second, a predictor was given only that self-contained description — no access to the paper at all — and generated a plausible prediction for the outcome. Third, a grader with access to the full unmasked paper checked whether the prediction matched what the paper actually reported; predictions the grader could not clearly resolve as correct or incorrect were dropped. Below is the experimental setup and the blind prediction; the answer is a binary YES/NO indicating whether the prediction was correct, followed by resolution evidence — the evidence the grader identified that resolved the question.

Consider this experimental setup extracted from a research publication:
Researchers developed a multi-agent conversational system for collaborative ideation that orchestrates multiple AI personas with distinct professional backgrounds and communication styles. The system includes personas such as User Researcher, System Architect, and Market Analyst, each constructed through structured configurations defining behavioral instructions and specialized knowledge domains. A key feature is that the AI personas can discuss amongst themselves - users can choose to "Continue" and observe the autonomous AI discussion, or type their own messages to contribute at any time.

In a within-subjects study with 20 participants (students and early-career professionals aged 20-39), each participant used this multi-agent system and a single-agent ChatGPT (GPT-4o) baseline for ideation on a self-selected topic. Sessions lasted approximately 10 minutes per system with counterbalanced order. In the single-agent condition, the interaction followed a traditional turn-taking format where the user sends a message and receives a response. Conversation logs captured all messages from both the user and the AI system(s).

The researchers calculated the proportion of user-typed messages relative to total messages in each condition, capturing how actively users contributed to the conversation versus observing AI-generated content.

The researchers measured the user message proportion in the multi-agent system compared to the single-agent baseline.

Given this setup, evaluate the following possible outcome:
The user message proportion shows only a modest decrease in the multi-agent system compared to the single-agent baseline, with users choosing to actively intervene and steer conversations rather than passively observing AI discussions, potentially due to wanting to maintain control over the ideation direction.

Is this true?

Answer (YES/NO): NO